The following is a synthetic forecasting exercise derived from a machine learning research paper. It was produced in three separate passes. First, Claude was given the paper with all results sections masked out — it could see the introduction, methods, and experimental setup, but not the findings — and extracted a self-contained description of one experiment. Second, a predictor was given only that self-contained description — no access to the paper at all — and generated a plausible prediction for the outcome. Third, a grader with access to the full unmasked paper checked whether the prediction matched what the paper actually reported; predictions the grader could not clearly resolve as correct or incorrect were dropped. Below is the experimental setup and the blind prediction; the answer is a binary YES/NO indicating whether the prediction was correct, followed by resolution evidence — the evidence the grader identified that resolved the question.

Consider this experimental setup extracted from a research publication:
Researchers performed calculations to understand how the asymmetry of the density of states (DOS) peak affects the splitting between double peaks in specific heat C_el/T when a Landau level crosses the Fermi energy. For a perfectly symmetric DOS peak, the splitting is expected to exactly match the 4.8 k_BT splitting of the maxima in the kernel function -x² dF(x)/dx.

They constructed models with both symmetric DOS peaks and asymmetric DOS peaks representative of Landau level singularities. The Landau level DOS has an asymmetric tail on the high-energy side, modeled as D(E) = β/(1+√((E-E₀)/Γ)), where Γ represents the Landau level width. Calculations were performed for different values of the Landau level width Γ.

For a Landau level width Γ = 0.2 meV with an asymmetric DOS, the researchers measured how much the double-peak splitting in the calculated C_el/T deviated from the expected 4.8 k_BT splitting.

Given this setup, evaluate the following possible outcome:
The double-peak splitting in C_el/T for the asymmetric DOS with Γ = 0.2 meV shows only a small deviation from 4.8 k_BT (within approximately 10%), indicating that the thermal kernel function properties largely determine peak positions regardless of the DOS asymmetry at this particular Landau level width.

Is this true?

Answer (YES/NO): NO